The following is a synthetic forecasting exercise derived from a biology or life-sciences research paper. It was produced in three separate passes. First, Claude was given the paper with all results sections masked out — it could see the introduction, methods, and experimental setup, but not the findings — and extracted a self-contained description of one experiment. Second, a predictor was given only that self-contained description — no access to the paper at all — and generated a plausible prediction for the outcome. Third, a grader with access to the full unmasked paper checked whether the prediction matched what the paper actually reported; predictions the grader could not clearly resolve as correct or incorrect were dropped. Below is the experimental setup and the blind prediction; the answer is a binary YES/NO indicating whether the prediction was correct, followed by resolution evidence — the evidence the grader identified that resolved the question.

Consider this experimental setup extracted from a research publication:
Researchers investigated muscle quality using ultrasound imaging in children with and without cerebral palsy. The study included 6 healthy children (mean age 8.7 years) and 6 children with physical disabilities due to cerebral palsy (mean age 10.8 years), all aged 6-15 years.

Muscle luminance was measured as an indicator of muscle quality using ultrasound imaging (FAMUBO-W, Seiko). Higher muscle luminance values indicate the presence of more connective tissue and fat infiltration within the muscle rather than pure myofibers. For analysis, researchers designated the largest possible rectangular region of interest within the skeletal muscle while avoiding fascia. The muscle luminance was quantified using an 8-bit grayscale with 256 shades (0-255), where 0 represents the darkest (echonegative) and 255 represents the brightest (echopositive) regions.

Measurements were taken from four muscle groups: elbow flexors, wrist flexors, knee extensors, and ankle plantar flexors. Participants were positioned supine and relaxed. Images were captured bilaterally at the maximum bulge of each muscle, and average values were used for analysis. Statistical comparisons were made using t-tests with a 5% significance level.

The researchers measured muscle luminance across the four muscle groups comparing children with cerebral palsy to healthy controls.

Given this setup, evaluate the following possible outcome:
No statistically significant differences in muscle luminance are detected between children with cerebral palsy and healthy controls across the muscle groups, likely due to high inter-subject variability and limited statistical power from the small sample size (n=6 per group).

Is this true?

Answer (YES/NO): YES